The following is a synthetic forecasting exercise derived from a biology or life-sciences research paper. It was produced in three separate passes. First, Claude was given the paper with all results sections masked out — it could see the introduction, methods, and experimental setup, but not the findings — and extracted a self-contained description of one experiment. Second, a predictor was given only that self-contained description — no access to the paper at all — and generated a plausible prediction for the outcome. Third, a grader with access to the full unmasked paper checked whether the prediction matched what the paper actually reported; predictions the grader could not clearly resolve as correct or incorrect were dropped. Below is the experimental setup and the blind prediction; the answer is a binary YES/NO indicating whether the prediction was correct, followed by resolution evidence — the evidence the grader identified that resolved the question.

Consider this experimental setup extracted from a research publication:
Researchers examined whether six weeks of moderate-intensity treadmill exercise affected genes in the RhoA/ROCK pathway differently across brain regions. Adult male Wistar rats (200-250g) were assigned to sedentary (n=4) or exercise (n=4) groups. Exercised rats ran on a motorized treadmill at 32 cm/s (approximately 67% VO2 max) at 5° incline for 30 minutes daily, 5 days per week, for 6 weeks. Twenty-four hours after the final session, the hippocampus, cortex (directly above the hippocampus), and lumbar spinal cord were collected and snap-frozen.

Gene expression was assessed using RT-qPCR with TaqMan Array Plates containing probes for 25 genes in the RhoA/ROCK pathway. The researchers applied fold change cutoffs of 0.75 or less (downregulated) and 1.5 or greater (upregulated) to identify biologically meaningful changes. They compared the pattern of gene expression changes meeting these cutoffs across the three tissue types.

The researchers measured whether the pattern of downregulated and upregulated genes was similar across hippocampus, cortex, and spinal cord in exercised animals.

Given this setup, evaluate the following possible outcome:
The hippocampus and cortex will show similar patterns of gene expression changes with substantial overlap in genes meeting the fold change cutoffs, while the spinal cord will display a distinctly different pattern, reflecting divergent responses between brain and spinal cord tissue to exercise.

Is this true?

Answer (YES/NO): NO